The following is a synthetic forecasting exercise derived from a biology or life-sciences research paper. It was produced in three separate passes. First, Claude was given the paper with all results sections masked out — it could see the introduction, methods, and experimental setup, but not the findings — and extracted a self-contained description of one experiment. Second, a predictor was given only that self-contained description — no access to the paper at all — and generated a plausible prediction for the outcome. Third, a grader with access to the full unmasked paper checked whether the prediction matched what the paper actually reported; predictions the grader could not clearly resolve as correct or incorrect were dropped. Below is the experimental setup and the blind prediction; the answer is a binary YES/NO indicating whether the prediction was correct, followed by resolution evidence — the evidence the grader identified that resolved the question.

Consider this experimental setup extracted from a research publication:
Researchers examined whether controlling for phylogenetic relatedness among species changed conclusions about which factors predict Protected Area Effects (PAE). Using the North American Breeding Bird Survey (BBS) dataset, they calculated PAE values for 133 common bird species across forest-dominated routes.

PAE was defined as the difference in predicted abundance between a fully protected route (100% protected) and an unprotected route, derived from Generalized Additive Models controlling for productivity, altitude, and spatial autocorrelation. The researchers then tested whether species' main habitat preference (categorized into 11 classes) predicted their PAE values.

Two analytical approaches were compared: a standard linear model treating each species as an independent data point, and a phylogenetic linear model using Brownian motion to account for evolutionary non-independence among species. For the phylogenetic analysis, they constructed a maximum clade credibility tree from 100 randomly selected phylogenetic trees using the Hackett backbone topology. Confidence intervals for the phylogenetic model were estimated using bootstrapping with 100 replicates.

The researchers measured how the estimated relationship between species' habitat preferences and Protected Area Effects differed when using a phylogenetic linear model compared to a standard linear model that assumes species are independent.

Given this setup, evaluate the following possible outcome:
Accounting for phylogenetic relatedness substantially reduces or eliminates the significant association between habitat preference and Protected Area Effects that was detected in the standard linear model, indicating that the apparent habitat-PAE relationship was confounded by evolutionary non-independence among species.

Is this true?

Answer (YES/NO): YES